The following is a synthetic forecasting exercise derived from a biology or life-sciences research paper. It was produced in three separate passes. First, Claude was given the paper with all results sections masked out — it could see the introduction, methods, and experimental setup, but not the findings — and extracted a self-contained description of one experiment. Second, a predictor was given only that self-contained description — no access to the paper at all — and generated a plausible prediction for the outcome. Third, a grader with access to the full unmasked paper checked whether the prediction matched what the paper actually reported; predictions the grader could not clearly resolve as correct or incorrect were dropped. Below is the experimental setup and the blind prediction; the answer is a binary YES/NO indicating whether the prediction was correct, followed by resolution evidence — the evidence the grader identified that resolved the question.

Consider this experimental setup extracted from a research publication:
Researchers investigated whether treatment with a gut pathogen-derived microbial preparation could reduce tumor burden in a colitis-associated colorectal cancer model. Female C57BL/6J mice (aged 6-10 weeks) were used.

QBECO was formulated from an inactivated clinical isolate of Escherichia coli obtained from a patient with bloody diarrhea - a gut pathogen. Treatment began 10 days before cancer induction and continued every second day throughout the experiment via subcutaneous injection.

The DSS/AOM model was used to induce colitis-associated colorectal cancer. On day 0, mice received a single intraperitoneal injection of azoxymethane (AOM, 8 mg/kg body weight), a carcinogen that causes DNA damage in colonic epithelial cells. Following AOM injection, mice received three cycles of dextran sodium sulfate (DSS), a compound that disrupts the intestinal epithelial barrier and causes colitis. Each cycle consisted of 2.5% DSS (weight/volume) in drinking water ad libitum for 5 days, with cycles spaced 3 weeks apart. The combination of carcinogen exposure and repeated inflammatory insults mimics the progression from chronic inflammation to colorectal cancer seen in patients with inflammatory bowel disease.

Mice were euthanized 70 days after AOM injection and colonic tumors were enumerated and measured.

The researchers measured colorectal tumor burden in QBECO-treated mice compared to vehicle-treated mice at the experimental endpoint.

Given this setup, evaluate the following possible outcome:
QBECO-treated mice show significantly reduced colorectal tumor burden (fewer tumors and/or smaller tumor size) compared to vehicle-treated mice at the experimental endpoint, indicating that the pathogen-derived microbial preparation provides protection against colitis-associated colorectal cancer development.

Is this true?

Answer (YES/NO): YES